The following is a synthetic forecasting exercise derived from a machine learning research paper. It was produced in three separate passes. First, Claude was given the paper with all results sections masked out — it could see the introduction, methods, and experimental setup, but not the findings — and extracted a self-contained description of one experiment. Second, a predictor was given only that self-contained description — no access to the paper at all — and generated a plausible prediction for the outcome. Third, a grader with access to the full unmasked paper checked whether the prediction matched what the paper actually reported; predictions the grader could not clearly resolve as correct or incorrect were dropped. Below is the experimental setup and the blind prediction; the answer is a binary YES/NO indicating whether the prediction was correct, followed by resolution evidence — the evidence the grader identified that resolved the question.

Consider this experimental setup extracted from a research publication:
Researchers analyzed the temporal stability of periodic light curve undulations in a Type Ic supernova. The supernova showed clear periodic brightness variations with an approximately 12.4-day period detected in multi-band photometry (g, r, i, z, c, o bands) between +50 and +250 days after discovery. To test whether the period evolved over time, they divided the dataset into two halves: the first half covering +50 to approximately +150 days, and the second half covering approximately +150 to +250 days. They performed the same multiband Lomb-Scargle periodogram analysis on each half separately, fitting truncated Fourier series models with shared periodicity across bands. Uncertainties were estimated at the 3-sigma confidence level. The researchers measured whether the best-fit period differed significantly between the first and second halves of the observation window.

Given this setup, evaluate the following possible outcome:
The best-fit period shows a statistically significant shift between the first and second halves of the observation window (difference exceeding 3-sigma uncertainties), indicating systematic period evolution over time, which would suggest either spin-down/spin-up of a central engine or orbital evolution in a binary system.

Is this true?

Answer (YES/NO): NO